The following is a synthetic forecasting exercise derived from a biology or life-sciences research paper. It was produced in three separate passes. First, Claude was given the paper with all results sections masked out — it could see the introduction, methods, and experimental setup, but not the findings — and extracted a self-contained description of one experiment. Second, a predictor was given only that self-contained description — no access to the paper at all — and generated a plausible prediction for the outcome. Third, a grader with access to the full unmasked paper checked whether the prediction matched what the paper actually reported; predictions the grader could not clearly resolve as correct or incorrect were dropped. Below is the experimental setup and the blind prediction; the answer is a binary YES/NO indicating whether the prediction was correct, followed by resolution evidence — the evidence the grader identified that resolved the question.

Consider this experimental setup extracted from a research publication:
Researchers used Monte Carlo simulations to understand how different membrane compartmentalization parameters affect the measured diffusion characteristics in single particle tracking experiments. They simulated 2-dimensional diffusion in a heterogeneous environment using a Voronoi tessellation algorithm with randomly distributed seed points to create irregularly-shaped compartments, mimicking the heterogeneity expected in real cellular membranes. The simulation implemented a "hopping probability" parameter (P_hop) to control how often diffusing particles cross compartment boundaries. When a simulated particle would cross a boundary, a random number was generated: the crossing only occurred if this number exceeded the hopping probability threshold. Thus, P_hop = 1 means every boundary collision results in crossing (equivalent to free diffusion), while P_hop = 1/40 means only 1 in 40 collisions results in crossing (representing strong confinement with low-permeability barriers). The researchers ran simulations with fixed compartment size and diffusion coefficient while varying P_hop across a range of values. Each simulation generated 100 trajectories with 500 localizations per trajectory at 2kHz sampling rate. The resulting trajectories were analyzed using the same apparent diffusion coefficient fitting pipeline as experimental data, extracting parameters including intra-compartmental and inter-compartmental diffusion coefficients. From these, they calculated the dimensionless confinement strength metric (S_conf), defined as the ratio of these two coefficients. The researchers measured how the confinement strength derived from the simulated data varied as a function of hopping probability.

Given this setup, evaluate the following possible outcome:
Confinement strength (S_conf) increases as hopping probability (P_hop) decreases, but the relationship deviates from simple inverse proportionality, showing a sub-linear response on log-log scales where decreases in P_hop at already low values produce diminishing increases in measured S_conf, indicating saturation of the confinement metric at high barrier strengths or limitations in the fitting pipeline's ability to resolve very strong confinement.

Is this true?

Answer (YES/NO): YES